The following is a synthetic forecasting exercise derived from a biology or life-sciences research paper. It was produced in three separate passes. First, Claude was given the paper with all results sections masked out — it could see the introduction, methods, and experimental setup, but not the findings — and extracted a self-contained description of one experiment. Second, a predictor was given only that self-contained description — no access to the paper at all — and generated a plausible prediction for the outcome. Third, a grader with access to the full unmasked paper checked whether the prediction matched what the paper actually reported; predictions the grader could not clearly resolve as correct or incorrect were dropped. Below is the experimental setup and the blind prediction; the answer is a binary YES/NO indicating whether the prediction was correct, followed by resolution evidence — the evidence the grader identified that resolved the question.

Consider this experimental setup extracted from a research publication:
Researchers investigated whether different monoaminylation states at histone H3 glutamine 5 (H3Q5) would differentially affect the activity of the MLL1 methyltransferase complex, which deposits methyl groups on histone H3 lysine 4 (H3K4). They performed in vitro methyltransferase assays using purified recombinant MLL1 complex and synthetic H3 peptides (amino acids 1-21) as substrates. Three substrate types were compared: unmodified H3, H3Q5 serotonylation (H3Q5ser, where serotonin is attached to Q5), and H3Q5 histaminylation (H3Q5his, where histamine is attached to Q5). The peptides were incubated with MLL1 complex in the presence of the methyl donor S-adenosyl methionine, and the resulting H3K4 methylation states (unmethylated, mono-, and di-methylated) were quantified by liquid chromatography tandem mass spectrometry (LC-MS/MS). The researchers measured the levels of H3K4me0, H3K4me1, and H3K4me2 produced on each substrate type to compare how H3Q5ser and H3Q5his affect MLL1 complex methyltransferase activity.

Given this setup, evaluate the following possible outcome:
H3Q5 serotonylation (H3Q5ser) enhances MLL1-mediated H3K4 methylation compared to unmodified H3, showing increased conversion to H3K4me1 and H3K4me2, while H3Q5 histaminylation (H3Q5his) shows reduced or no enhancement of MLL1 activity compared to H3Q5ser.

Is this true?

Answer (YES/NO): NO